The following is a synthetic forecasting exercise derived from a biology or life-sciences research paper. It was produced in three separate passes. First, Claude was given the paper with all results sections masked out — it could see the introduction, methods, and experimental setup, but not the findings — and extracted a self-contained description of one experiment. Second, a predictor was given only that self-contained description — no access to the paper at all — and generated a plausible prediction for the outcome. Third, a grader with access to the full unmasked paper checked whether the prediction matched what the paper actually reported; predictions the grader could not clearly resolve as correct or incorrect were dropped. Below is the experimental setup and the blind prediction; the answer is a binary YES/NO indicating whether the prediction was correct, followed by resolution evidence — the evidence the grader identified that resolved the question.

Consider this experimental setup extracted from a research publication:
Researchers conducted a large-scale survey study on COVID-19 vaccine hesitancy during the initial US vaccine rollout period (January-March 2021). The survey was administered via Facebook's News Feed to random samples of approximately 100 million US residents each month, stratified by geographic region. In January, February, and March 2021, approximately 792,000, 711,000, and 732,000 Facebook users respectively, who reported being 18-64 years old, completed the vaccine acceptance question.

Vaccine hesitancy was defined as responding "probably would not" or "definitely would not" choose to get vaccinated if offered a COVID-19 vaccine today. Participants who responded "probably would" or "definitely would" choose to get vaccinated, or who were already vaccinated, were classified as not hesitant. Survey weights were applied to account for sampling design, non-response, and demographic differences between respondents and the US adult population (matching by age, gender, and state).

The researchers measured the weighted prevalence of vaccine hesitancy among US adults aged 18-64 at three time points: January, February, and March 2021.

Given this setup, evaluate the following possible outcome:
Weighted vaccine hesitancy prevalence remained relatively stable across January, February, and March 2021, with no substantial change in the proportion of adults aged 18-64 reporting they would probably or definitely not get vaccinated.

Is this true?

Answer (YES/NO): NO